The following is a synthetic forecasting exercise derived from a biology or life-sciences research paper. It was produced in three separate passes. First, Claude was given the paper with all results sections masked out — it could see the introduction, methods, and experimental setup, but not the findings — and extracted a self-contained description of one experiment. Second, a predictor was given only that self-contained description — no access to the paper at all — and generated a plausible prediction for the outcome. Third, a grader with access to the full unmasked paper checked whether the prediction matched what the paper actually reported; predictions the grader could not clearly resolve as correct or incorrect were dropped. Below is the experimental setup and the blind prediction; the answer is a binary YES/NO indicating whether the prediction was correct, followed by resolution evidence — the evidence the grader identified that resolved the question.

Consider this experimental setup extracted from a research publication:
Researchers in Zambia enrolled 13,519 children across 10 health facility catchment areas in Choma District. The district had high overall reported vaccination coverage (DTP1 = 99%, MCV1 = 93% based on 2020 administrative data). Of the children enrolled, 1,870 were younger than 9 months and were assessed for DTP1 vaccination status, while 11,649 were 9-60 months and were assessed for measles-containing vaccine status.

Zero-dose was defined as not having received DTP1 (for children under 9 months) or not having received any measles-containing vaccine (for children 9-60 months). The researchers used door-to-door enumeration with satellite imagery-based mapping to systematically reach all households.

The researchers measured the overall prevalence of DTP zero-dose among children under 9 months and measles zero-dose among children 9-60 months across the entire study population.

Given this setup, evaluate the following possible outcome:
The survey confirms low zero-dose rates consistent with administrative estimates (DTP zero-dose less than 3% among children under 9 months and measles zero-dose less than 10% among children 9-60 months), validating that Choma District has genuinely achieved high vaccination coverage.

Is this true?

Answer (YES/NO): NO